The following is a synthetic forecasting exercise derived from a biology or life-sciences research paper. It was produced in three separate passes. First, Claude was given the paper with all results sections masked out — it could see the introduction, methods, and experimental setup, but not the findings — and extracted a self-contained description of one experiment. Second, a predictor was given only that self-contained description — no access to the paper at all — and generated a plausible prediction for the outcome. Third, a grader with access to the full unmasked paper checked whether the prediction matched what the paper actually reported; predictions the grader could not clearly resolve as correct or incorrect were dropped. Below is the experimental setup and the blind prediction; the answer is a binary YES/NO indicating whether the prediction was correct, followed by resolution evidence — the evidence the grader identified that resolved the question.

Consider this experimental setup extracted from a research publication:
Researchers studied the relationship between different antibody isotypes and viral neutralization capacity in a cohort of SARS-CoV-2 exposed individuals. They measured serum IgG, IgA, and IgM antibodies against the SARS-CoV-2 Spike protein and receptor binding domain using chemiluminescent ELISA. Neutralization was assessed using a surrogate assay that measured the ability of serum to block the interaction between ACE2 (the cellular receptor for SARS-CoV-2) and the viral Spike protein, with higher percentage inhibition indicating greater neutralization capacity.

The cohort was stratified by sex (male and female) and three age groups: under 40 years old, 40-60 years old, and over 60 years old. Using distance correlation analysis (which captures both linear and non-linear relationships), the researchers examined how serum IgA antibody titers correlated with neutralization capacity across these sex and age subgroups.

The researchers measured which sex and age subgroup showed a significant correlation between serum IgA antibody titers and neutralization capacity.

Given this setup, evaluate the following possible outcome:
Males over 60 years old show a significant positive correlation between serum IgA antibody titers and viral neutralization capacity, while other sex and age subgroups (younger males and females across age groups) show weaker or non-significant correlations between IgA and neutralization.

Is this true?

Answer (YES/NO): NO